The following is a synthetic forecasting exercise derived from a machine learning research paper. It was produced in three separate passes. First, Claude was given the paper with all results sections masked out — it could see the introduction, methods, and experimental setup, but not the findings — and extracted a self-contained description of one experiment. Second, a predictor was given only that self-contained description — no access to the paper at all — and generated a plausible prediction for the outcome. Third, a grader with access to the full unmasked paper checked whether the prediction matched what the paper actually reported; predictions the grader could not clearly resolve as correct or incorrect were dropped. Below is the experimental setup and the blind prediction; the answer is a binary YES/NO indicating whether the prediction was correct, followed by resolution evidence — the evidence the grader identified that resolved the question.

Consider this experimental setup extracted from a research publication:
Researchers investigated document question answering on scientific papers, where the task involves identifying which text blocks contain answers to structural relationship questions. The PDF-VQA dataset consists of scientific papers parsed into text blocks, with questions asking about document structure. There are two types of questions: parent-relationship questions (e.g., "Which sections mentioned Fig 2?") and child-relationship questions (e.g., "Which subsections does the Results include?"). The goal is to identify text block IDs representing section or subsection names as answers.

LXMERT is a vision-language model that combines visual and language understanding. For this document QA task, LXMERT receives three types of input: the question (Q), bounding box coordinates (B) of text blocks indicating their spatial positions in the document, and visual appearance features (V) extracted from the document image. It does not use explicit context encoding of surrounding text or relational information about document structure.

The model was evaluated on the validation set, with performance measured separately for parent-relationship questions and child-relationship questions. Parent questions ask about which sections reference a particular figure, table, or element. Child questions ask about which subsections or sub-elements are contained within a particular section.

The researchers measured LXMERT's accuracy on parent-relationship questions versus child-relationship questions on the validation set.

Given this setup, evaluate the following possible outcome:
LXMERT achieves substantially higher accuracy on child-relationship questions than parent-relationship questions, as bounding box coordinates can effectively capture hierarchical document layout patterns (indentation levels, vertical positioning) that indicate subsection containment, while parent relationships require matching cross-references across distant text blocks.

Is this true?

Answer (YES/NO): NO